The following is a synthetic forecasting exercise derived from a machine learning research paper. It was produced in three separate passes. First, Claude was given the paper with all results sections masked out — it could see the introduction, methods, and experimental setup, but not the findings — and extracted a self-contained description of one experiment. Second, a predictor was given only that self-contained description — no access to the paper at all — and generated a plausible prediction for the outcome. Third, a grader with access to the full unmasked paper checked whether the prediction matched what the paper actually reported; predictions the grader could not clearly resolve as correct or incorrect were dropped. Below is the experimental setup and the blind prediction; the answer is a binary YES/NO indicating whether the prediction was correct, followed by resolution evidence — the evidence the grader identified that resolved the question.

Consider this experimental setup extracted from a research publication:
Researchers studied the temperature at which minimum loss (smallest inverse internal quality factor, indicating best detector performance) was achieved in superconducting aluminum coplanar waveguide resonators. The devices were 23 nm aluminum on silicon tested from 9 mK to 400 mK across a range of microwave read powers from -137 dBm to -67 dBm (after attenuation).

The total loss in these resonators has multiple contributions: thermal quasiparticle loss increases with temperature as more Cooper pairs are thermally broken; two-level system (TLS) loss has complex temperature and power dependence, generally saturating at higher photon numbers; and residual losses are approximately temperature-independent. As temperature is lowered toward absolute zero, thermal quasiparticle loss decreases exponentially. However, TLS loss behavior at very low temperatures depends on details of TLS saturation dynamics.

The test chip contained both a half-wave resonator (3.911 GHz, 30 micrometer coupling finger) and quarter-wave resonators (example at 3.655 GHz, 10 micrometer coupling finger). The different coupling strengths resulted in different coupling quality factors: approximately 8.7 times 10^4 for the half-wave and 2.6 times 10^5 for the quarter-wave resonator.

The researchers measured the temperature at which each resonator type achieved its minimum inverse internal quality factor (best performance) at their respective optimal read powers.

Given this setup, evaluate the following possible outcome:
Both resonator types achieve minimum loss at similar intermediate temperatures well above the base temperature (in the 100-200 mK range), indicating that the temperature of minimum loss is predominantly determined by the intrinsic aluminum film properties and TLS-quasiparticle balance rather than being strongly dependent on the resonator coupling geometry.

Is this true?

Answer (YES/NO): NO